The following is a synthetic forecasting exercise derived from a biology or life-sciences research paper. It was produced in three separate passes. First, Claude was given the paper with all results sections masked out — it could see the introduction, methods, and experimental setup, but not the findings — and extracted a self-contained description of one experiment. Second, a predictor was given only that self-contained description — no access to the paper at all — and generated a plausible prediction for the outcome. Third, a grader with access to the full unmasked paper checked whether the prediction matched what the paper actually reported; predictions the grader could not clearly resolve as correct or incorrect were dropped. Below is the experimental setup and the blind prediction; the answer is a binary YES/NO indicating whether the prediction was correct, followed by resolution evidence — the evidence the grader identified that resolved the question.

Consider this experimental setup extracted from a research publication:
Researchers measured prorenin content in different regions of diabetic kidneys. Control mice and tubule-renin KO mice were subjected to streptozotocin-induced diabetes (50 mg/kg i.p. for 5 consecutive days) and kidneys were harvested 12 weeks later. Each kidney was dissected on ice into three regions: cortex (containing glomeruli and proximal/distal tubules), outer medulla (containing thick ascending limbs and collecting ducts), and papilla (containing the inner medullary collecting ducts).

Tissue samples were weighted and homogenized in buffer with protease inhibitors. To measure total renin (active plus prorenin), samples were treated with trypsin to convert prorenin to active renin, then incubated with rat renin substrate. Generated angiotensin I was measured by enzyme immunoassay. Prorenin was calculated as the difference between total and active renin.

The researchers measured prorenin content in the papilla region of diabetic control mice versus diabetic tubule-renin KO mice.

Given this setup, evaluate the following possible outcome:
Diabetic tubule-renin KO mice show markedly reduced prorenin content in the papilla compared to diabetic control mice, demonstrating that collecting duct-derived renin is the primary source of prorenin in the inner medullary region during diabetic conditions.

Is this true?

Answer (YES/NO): YES